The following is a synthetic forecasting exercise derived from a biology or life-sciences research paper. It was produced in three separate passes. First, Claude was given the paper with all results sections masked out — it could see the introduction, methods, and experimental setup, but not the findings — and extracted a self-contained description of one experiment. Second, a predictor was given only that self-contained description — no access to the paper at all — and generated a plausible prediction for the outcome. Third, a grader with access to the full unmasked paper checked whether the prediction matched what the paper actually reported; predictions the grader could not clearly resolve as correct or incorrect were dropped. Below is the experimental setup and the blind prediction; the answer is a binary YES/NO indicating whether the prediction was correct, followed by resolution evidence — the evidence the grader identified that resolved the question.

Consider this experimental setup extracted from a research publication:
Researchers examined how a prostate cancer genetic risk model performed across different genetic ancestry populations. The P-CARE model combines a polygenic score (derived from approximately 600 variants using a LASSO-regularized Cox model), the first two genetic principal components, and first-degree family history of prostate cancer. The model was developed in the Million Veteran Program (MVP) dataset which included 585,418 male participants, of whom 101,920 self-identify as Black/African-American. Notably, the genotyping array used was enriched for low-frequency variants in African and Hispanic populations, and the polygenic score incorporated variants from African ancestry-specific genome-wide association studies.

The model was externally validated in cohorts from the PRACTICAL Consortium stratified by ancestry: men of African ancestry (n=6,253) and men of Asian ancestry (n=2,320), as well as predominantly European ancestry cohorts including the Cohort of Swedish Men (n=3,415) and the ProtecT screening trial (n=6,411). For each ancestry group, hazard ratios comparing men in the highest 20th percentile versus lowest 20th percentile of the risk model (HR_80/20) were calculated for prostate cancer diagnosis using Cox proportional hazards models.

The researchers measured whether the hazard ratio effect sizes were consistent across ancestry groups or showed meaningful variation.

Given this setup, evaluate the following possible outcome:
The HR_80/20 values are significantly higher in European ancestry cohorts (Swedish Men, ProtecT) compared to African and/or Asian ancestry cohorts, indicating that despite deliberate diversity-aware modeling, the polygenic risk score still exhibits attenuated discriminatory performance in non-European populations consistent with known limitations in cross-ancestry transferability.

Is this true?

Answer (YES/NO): NO